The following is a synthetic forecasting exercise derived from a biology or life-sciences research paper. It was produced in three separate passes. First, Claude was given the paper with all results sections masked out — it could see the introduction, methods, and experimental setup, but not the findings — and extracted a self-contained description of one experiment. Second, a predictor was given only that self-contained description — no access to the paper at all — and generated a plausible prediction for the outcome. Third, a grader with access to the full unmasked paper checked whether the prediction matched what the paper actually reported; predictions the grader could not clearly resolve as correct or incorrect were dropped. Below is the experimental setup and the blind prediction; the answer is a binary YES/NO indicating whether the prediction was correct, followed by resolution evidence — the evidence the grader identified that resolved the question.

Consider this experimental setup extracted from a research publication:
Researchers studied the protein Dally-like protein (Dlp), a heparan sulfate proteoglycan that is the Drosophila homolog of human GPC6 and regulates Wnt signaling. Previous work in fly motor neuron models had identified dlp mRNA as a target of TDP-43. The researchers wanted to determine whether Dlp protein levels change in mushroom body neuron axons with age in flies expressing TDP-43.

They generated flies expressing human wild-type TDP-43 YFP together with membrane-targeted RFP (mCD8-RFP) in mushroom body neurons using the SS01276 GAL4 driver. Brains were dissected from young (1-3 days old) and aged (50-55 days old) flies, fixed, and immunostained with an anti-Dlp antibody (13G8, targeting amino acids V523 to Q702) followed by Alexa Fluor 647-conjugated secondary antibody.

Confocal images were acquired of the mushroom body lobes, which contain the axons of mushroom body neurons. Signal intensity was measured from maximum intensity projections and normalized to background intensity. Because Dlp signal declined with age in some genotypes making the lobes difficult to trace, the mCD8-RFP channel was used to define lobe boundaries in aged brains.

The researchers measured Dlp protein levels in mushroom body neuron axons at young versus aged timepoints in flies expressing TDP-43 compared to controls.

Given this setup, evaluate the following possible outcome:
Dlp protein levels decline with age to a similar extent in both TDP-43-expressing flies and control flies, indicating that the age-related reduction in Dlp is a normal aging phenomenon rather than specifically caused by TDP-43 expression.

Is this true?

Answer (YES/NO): NO